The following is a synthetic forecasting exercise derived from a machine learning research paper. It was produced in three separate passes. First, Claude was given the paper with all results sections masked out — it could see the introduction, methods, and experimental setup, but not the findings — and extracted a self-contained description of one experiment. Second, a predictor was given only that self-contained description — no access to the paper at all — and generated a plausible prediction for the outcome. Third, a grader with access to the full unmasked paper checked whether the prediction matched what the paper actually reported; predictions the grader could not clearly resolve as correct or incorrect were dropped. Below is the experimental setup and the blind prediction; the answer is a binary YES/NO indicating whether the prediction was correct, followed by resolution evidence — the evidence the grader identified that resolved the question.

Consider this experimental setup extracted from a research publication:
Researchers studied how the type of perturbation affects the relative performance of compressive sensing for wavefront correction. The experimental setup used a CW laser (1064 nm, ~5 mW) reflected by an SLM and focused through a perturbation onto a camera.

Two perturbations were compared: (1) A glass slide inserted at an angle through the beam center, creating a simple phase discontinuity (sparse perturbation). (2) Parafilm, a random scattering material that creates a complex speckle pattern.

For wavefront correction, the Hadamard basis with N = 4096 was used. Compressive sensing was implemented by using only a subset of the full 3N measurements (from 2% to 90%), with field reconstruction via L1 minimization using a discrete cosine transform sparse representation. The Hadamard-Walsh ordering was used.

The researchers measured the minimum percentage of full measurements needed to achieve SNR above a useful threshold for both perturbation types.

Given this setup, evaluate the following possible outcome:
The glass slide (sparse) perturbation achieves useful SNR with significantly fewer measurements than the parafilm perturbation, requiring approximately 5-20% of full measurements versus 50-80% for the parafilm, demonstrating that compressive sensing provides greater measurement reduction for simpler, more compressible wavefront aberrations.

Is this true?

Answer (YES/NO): YES